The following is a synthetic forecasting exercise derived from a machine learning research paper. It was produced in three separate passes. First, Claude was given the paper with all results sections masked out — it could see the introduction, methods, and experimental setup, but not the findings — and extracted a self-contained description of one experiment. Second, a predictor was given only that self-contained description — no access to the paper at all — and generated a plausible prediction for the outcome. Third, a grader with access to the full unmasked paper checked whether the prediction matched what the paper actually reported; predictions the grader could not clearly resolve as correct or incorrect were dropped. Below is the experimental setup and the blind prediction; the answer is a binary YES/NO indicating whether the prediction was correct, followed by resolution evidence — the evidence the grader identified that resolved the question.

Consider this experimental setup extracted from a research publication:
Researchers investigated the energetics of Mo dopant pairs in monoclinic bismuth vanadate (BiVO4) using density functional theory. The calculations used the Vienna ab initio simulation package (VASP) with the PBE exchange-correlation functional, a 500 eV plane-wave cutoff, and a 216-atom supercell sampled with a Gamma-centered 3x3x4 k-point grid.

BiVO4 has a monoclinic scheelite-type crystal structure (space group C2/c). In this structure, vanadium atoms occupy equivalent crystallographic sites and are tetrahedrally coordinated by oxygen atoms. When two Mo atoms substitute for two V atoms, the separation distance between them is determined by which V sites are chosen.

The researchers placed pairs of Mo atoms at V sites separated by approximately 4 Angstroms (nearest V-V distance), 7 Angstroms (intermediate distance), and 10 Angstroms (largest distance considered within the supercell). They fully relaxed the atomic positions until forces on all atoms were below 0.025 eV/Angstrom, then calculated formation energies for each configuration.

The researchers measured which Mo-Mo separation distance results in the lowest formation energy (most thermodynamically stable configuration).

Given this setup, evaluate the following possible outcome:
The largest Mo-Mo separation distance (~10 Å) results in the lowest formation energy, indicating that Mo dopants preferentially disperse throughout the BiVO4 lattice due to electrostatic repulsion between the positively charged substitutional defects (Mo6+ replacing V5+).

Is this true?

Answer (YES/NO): NO